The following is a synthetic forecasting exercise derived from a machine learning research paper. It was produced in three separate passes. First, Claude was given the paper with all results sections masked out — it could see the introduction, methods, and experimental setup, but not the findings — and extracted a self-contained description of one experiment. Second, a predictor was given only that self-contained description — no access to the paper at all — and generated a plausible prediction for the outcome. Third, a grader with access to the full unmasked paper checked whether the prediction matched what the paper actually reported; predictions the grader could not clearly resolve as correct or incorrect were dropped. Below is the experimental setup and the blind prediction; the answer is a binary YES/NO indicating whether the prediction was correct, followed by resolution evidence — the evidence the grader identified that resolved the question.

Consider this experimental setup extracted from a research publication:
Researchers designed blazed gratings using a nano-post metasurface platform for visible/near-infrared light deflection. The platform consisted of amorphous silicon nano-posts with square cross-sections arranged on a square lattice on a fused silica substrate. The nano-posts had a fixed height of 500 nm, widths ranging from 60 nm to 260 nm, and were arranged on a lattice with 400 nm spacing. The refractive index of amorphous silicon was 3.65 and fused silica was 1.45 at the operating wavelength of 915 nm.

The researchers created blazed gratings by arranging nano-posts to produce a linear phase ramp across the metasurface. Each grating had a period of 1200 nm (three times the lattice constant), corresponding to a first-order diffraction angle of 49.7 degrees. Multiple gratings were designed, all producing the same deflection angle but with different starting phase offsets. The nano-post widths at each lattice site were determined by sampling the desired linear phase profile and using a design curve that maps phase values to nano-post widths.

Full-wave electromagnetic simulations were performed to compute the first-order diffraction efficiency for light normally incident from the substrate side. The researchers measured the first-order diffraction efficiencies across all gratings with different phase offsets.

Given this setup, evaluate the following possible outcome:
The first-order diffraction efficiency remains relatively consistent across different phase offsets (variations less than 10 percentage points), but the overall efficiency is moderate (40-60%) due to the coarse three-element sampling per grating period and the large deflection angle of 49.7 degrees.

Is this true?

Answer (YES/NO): NO